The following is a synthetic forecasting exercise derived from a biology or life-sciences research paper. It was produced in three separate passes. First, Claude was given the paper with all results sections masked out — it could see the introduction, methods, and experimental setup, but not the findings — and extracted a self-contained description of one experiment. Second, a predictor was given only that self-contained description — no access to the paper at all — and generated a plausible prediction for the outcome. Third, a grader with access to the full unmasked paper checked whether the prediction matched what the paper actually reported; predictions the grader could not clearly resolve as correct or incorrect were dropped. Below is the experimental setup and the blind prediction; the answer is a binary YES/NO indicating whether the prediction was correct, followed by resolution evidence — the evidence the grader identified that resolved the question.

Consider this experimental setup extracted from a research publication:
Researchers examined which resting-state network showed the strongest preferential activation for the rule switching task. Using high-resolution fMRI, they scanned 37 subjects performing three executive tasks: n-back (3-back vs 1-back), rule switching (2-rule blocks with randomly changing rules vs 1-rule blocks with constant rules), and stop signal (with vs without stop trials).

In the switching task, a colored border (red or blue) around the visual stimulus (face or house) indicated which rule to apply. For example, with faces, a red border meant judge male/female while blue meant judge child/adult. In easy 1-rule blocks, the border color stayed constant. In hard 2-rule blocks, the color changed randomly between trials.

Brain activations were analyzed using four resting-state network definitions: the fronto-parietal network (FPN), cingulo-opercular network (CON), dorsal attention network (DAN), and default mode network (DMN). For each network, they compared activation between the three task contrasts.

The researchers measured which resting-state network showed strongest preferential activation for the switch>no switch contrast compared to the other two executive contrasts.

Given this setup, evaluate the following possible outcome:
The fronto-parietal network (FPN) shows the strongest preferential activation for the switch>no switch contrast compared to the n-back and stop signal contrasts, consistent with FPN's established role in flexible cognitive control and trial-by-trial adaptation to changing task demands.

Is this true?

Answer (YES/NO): NO